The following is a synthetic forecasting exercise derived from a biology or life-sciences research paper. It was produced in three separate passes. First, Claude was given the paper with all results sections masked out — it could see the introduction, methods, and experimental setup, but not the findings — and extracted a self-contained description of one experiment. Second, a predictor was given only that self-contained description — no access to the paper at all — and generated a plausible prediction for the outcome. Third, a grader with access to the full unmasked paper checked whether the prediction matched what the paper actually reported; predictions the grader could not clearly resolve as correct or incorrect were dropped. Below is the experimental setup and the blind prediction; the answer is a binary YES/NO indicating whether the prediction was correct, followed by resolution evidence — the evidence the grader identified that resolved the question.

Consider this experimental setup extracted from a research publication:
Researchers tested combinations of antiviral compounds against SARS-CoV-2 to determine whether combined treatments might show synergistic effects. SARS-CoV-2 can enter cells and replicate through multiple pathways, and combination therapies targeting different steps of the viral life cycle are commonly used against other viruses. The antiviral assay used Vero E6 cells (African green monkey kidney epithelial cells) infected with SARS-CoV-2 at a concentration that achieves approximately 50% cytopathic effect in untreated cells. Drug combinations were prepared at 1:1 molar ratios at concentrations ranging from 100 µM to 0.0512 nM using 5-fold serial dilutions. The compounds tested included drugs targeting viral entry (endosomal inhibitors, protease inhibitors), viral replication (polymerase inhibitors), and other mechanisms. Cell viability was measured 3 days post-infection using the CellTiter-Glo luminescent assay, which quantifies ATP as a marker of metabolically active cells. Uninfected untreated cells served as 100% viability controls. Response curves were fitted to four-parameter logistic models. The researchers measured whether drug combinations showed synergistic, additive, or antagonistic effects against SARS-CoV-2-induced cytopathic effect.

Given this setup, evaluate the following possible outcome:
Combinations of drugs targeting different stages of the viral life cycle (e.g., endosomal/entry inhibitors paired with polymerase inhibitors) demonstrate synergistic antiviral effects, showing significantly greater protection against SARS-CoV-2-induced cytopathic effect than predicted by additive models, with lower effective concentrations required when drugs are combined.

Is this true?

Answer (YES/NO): NO